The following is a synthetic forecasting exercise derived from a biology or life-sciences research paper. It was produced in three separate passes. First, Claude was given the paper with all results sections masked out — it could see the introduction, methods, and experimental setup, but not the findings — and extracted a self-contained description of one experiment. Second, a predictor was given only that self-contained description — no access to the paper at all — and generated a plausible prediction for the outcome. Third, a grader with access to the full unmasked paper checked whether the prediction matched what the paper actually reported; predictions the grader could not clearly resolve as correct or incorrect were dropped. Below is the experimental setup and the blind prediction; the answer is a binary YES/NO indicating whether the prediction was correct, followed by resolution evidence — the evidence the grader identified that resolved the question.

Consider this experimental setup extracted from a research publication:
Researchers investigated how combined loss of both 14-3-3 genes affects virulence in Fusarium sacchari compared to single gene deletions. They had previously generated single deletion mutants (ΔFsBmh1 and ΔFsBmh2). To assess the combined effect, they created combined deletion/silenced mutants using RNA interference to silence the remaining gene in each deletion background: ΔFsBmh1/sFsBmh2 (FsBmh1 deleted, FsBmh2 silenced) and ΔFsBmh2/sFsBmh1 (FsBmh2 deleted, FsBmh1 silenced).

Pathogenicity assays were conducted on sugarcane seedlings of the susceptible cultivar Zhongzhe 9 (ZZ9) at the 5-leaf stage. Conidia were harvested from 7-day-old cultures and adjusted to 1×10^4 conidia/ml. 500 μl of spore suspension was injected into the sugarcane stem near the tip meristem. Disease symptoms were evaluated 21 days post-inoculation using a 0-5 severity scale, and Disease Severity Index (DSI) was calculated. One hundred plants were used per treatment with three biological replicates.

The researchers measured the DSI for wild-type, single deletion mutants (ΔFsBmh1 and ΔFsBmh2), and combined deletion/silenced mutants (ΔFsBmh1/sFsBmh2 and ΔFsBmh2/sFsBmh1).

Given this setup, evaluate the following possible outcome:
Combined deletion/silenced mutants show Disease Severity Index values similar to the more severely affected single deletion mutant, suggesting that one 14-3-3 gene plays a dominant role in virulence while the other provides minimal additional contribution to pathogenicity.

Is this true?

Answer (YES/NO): NO